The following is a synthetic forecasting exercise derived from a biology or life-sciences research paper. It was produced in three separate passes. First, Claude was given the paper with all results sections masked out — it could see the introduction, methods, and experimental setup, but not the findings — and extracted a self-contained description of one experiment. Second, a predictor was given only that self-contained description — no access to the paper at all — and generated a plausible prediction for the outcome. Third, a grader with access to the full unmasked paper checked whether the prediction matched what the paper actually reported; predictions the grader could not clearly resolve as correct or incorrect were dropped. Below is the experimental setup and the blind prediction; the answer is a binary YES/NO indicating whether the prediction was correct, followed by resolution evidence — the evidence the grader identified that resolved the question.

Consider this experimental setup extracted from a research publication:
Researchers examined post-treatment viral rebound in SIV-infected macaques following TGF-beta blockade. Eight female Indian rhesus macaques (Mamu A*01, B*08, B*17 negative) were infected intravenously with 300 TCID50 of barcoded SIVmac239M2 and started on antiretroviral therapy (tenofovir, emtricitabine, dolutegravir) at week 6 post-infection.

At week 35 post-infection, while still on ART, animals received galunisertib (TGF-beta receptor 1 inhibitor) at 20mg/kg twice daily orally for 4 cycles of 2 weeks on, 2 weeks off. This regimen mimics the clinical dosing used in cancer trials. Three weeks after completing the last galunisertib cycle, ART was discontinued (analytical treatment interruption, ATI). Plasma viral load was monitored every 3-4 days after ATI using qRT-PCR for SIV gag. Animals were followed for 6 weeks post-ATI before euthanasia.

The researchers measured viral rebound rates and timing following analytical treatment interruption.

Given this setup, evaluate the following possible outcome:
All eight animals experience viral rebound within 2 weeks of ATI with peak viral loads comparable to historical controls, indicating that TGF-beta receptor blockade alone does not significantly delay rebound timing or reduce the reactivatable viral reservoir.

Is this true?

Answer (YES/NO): NO